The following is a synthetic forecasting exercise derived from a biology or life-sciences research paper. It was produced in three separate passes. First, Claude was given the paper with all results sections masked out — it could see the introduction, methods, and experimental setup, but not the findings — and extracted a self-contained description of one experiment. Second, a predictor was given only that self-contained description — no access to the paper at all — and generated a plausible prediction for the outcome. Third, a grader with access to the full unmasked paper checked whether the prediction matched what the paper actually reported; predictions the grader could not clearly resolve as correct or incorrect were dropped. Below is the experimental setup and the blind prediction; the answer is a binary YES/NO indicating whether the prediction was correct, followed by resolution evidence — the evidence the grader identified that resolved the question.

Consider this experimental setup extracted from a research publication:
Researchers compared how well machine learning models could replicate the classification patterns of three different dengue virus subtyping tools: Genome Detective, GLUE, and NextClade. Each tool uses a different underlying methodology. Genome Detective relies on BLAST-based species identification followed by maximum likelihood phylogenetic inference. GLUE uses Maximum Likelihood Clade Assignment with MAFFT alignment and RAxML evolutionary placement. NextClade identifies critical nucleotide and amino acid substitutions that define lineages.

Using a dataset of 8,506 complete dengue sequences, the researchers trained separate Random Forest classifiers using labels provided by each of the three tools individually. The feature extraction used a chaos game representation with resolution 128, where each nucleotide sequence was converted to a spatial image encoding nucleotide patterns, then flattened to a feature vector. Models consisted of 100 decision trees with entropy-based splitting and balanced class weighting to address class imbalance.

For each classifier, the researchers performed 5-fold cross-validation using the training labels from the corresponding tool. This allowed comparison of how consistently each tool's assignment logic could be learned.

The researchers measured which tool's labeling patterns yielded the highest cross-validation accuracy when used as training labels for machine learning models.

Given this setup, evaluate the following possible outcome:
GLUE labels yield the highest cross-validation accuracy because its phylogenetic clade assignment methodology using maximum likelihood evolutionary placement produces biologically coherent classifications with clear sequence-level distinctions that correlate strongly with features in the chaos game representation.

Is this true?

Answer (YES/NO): NO